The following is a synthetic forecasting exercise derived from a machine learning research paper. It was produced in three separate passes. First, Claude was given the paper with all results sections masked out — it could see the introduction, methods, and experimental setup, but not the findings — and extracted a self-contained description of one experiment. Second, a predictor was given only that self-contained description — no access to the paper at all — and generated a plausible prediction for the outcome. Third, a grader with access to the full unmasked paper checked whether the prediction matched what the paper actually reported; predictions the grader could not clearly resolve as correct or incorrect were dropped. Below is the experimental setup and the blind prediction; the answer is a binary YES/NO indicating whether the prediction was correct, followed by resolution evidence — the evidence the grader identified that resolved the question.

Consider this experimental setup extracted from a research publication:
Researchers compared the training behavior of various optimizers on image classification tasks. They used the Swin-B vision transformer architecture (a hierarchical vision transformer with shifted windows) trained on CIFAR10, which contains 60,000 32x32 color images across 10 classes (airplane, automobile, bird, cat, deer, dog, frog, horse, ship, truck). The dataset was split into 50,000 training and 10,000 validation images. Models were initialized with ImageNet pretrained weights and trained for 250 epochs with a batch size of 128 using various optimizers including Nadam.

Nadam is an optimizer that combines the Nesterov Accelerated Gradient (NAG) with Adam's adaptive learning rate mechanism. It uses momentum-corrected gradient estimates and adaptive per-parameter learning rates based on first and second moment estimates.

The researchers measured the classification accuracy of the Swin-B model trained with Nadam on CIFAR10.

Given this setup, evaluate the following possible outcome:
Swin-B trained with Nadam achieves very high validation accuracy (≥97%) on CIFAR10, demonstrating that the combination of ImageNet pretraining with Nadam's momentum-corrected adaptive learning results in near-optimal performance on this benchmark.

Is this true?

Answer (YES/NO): NO